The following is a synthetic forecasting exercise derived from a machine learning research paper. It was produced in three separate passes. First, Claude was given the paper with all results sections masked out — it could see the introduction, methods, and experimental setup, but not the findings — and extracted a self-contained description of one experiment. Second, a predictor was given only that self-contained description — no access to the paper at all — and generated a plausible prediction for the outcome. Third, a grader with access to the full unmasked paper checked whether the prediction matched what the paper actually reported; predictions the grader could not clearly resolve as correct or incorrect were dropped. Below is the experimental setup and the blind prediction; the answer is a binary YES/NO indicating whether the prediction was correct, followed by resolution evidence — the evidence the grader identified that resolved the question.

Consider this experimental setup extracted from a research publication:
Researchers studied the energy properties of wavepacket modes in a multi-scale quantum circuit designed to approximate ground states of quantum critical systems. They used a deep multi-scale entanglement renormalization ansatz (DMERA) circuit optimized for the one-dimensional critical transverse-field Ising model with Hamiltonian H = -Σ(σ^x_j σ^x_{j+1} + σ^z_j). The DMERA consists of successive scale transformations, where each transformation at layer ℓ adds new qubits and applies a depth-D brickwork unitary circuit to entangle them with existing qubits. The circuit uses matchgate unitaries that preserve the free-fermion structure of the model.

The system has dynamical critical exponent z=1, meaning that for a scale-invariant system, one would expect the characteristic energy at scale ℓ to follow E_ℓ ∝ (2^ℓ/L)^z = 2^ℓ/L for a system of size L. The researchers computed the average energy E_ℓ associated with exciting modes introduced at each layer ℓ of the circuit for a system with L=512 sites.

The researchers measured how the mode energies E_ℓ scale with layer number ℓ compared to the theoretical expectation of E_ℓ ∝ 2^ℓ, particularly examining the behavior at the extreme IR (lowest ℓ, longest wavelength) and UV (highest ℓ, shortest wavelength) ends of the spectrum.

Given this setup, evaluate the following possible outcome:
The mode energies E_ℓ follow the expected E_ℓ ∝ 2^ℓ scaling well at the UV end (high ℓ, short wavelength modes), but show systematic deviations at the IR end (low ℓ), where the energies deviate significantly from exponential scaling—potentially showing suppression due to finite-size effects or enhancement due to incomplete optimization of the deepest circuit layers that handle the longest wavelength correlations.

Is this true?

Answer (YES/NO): NO